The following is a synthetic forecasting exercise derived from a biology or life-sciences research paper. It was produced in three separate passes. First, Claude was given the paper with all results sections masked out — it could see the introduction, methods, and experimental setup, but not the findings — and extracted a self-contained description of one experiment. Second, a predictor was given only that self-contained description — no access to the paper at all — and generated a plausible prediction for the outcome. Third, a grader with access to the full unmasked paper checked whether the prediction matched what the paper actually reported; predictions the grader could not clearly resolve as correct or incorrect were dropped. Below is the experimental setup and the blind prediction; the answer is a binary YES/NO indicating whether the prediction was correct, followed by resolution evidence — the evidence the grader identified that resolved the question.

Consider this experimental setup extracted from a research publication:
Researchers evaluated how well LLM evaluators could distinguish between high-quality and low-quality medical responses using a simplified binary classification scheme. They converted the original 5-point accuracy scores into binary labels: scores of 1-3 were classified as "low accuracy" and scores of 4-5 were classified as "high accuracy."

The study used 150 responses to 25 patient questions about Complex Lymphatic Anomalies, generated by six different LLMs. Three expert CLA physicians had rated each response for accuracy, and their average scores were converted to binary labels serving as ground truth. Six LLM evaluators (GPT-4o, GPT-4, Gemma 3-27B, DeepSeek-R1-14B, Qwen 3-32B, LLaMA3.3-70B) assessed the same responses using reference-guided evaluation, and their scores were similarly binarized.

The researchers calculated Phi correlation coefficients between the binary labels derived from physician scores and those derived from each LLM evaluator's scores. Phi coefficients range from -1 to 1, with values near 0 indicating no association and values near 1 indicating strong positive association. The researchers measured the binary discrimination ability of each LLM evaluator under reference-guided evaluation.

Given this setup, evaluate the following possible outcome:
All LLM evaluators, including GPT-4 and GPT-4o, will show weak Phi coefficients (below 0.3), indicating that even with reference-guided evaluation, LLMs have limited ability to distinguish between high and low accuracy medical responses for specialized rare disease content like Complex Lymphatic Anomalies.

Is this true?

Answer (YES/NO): NO